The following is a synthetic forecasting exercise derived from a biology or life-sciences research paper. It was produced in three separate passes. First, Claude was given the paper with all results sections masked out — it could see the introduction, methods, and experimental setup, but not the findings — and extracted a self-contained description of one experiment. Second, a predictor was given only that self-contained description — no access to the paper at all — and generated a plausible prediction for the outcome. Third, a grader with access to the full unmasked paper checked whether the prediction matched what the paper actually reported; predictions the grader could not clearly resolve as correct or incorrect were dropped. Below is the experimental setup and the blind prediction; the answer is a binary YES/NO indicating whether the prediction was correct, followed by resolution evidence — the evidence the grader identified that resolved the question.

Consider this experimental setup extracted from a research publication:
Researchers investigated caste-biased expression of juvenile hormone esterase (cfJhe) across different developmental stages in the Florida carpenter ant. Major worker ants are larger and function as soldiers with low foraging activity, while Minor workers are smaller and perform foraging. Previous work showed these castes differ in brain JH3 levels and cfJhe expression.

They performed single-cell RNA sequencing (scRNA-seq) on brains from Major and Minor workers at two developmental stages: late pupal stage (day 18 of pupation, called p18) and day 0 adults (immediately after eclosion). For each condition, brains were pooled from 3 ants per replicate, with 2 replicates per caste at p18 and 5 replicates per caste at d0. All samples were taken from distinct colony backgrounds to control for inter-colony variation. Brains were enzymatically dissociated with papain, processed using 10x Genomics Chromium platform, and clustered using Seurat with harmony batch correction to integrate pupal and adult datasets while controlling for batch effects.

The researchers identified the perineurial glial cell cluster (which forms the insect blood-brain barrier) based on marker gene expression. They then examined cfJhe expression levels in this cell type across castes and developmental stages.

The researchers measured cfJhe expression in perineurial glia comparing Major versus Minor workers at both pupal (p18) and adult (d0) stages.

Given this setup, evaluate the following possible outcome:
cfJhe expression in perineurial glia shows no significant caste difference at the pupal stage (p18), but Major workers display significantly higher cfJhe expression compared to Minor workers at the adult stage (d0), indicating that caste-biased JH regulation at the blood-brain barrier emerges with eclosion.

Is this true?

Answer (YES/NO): YES